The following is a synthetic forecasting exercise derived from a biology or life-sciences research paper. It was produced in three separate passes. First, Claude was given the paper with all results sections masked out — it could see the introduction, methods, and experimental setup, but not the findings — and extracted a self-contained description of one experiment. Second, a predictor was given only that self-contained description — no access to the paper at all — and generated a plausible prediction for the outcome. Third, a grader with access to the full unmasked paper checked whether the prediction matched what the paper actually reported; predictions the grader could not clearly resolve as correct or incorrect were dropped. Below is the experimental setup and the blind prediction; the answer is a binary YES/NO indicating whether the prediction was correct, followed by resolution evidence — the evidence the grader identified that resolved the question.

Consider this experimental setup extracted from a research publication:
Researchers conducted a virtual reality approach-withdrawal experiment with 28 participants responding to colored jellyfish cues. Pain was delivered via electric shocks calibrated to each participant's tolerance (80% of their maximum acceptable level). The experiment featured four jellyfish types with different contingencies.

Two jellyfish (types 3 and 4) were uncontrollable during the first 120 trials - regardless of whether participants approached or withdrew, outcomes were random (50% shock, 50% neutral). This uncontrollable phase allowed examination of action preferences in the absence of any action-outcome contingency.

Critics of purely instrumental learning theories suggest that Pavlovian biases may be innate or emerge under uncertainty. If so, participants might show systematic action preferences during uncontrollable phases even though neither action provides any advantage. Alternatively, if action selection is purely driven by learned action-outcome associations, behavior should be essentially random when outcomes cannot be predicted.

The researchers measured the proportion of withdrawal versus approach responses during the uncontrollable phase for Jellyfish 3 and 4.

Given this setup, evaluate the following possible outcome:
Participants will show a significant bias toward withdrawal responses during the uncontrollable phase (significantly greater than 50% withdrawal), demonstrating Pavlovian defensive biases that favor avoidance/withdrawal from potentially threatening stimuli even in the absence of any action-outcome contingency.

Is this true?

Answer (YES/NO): NO